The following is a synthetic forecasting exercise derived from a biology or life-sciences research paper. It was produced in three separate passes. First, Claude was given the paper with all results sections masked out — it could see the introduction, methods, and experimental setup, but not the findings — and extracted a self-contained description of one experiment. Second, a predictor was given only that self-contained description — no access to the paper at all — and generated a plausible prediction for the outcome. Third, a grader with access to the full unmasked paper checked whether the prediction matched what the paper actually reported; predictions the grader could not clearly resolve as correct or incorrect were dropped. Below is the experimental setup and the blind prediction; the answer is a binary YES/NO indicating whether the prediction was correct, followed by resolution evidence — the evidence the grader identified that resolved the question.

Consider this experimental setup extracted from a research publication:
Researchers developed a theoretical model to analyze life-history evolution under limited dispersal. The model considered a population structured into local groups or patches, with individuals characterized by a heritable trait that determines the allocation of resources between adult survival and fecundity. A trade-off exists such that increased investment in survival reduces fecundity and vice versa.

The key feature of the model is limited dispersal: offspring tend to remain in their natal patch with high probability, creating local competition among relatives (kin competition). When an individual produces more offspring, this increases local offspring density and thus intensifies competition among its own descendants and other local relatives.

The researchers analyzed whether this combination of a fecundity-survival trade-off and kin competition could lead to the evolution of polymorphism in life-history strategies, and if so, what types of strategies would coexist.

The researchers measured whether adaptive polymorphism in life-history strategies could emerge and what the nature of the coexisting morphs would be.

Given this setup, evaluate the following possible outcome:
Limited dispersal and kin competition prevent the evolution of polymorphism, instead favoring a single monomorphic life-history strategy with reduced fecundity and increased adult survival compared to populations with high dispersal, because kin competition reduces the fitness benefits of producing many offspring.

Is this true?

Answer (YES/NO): NO